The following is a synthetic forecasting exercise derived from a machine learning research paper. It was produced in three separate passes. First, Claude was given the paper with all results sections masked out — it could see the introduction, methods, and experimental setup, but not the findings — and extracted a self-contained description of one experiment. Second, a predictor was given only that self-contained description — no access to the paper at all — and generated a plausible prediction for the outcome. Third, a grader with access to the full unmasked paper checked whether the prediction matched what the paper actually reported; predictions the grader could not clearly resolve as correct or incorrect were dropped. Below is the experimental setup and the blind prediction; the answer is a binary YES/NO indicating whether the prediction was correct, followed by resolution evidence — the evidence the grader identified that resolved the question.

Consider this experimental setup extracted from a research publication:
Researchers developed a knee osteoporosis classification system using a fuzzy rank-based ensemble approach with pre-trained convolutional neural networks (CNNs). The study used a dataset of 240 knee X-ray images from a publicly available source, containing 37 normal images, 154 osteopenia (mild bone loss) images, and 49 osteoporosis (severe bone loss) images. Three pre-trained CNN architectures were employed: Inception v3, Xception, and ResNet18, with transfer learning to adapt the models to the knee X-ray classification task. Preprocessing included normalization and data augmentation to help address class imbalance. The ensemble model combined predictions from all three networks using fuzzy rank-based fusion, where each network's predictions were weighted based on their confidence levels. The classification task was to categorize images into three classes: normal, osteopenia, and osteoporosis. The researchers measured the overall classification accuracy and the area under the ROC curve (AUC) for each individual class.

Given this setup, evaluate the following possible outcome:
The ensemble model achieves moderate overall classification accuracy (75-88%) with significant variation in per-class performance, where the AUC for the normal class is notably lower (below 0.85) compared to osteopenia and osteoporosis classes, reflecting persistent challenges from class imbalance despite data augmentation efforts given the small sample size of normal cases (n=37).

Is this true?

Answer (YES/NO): NO